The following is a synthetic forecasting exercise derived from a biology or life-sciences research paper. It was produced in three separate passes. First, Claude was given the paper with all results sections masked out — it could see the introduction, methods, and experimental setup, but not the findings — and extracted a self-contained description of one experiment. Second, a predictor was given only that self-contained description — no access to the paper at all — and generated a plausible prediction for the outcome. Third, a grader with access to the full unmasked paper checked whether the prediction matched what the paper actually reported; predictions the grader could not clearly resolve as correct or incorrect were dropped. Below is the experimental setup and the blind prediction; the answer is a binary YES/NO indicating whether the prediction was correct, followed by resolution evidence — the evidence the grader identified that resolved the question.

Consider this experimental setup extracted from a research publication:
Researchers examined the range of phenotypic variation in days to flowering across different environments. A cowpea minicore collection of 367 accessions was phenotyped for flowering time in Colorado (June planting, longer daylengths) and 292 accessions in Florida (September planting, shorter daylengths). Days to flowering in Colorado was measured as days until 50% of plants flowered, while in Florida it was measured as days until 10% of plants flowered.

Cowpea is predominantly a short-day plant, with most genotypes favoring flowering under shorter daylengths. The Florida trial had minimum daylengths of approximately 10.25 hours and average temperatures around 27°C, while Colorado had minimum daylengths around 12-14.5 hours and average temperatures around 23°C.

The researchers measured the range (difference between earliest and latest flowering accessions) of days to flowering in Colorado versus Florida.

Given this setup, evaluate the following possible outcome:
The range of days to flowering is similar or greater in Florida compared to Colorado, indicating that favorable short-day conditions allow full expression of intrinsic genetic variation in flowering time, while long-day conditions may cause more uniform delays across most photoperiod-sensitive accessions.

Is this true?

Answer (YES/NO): NO